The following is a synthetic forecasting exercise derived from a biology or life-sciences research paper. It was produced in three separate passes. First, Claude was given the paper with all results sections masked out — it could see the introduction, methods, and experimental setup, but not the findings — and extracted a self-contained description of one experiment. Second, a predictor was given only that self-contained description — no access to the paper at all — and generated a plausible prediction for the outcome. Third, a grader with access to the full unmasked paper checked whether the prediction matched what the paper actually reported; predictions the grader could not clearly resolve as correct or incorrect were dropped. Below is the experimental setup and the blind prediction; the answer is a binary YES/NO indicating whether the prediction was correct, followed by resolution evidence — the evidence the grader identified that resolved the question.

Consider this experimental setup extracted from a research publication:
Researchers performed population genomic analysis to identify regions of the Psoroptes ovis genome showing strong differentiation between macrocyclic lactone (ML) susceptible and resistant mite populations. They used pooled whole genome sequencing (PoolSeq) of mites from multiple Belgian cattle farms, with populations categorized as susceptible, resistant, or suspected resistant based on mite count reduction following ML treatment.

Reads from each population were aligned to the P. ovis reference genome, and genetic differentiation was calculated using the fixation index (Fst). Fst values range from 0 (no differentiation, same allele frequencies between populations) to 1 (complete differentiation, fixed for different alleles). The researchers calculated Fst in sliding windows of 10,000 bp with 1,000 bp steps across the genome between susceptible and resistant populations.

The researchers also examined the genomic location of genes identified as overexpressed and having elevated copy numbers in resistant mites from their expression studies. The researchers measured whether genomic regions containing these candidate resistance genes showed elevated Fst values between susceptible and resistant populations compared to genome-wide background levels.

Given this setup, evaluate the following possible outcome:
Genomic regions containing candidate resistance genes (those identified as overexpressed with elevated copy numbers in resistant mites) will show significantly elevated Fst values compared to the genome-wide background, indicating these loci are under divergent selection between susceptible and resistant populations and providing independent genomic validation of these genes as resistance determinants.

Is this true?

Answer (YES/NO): YES